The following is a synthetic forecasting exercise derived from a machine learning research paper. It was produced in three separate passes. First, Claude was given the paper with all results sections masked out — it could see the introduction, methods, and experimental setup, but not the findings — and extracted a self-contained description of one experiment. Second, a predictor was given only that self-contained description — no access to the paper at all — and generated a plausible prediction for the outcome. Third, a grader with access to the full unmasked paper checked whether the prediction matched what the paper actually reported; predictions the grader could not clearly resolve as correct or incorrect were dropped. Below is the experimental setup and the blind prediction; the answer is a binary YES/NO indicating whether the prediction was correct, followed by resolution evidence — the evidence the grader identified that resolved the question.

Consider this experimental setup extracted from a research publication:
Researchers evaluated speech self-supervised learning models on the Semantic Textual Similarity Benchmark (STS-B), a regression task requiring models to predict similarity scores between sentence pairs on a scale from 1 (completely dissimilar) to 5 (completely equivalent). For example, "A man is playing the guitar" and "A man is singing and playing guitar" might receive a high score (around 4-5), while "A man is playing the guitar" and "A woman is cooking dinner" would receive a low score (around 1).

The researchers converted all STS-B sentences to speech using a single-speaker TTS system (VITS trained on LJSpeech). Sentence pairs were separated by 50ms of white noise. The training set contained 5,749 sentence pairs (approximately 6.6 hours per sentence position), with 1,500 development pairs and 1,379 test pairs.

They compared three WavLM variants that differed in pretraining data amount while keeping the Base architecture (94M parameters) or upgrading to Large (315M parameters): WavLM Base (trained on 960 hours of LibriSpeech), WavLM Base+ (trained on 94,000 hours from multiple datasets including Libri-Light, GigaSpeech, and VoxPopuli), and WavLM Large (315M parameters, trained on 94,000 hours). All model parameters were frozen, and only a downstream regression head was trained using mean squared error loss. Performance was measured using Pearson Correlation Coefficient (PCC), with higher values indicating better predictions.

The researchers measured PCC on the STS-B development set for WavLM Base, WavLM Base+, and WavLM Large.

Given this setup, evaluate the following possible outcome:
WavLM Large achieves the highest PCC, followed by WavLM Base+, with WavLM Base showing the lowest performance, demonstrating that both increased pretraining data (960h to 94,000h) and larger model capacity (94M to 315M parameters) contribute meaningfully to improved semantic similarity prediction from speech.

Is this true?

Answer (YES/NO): YES